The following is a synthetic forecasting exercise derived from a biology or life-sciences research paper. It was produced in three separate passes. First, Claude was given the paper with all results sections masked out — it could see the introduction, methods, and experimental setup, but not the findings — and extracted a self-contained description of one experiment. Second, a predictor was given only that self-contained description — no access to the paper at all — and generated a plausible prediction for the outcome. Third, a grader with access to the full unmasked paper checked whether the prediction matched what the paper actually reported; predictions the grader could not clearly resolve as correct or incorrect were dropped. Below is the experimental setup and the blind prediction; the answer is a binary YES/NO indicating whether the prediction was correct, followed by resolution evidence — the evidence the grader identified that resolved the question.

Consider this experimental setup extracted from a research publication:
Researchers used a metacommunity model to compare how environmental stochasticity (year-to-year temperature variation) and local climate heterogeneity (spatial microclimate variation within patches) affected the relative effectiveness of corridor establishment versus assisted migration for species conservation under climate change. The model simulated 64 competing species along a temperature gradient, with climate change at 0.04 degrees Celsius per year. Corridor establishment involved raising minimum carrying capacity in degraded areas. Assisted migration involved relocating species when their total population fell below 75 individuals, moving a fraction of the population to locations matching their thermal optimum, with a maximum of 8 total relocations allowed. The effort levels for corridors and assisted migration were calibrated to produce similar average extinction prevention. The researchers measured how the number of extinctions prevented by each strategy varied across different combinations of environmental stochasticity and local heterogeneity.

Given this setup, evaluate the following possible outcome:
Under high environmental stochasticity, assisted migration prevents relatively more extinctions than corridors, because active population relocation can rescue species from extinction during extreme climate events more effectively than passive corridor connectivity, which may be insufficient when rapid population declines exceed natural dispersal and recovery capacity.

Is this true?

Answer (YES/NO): YES